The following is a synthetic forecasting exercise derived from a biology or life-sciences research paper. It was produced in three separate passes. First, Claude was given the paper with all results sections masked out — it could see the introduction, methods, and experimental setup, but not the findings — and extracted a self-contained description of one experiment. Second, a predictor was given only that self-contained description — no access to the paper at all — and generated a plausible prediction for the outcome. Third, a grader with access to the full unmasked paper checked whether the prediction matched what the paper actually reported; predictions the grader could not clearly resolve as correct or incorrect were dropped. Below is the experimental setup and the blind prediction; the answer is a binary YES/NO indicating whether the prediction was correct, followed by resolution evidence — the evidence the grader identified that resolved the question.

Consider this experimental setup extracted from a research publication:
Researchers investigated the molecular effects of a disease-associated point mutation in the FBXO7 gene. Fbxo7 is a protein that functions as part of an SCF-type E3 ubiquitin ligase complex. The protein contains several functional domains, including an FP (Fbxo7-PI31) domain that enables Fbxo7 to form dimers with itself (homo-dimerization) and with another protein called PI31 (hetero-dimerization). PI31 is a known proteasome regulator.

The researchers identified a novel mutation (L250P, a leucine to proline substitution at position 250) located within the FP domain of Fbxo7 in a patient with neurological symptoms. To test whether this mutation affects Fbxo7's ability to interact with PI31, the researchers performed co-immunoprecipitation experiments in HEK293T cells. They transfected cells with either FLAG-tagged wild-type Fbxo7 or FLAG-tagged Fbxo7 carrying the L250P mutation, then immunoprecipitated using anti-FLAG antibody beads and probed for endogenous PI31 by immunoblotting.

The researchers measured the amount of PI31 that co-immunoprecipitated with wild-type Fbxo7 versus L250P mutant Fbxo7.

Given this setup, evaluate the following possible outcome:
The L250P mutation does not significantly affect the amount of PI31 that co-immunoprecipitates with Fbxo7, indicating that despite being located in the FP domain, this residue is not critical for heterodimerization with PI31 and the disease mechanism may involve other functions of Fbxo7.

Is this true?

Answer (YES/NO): NO